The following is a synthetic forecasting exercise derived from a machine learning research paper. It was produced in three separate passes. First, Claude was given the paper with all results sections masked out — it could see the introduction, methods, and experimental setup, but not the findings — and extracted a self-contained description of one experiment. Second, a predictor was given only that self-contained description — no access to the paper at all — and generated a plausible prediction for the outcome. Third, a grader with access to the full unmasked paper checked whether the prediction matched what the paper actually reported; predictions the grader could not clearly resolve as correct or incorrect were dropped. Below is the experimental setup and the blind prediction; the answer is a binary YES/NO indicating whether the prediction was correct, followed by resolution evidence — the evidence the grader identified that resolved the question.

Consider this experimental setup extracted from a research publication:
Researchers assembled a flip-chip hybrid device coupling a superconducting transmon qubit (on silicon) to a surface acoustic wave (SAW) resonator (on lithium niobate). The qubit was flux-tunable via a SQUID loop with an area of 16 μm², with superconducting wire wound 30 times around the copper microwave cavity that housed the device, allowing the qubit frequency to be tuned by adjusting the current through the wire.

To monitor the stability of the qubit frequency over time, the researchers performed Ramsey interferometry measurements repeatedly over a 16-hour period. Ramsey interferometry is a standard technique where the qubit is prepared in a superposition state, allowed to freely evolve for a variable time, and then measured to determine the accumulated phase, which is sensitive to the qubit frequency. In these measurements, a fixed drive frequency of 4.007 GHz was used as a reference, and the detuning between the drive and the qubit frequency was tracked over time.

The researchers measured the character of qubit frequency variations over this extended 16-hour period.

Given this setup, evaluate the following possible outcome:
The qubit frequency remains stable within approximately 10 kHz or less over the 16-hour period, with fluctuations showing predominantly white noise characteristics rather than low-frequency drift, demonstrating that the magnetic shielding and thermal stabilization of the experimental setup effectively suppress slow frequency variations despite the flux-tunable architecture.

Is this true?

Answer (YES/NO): NO